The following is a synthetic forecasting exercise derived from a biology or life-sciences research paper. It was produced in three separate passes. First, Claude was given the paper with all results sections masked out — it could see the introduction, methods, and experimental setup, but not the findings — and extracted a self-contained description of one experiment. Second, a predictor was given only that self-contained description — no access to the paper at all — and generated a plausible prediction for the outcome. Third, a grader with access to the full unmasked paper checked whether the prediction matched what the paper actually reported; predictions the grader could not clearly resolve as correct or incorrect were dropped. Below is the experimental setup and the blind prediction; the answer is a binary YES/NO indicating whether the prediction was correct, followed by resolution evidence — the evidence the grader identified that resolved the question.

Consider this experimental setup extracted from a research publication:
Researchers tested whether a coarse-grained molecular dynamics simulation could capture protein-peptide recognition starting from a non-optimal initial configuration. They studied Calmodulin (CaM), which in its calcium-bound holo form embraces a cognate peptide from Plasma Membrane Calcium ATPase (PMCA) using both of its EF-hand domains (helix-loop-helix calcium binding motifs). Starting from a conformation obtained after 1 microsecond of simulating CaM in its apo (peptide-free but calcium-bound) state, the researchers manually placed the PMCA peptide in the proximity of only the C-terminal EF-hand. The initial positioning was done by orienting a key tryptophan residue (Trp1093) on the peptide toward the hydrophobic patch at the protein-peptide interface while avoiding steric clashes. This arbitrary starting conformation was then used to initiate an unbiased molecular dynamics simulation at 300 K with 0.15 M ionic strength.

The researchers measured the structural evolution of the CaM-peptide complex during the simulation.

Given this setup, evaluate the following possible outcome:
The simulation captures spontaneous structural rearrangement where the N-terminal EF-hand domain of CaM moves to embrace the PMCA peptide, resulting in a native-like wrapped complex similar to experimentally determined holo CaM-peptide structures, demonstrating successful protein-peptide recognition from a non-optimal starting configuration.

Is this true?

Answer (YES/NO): YES